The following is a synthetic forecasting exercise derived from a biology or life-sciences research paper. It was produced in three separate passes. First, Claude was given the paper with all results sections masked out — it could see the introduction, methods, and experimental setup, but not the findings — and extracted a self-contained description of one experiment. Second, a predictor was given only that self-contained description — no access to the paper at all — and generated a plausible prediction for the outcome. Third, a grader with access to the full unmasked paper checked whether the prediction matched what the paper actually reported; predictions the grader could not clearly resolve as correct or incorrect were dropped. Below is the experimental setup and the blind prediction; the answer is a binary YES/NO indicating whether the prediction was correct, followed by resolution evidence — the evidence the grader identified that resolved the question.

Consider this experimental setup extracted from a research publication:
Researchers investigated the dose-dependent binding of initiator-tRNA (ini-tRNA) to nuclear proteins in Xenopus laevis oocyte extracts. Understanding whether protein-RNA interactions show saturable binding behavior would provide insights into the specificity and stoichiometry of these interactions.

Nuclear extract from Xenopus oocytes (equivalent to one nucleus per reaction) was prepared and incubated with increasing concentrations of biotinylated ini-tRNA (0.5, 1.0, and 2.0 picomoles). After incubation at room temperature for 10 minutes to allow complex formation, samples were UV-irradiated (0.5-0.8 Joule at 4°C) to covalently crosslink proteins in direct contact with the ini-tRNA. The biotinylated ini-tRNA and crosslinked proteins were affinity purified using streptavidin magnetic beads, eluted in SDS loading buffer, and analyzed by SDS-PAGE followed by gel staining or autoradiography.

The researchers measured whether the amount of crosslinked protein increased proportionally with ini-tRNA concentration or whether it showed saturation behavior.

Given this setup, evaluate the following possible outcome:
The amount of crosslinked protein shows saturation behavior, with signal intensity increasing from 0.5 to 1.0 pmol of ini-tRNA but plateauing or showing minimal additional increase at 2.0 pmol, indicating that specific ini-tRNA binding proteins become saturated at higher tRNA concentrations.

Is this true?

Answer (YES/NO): NO